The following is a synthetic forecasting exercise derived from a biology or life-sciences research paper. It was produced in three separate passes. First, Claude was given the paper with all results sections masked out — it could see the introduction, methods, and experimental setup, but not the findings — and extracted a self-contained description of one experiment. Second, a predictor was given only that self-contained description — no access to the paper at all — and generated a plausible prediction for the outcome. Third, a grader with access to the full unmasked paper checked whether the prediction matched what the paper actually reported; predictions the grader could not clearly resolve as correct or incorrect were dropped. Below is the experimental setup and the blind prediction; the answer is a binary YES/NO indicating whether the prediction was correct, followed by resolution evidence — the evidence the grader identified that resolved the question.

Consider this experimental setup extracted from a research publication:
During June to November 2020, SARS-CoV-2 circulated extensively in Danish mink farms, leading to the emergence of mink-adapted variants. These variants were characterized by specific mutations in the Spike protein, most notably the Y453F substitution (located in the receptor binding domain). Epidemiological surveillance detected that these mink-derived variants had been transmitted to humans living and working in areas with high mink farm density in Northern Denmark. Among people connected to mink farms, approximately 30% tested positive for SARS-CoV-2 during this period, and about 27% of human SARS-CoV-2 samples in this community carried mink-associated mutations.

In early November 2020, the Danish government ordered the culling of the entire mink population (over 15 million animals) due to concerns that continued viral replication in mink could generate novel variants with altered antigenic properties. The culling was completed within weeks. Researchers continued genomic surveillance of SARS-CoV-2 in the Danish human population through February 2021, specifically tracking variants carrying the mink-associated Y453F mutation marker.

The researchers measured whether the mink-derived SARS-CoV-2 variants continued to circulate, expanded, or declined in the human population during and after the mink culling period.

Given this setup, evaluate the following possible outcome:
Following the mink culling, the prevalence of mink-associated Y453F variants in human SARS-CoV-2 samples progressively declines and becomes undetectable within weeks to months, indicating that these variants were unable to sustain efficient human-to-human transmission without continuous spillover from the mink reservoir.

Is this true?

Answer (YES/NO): YES